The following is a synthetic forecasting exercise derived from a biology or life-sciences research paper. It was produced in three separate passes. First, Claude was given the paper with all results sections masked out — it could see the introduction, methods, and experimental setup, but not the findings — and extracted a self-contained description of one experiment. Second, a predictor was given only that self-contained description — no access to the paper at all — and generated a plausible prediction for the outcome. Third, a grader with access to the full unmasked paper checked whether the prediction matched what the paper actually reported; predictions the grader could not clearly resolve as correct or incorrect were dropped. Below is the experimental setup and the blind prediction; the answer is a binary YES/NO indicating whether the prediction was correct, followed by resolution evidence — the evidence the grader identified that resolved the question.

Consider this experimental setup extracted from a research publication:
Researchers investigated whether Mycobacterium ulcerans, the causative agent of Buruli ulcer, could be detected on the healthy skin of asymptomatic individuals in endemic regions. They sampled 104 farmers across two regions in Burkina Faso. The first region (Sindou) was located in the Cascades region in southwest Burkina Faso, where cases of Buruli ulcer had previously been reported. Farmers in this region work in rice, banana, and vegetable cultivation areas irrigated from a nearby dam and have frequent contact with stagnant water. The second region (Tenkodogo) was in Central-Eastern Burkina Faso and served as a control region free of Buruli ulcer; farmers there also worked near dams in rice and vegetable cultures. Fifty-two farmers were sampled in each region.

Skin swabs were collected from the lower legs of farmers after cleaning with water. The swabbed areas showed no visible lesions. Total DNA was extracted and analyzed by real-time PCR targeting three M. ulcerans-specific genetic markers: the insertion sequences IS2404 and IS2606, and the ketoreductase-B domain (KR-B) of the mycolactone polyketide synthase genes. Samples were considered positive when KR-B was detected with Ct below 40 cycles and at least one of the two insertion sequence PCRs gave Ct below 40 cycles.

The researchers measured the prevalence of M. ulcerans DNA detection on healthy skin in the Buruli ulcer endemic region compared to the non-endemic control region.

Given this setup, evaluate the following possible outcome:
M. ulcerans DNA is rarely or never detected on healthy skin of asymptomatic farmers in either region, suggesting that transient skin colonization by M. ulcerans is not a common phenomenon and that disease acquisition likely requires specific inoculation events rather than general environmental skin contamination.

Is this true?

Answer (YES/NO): NO